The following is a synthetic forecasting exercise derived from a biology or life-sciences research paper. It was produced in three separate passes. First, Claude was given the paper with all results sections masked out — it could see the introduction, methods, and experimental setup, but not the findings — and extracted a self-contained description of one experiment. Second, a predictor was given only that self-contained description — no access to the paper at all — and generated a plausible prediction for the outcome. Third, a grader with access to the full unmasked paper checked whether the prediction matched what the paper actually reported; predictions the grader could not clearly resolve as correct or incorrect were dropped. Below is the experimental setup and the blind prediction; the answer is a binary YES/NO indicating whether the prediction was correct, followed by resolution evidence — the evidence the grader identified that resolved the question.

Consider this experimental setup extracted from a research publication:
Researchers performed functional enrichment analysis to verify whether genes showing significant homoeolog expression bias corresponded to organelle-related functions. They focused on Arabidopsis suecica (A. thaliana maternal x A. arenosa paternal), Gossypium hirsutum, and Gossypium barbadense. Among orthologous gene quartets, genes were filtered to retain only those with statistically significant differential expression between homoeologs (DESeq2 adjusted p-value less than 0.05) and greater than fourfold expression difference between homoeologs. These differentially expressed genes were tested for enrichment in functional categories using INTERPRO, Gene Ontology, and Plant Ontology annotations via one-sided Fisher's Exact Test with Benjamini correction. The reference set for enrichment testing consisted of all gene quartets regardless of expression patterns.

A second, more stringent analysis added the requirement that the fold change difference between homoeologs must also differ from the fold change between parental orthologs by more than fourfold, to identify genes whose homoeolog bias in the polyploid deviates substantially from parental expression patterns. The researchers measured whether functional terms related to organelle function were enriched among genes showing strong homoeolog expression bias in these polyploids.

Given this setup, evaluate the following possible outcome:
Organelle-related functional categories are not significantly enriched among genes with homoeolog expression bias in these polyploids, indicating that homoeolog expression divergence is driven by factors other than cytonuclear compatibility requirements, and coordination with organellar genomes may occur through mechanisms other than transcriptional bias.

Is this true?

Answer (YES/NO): NO